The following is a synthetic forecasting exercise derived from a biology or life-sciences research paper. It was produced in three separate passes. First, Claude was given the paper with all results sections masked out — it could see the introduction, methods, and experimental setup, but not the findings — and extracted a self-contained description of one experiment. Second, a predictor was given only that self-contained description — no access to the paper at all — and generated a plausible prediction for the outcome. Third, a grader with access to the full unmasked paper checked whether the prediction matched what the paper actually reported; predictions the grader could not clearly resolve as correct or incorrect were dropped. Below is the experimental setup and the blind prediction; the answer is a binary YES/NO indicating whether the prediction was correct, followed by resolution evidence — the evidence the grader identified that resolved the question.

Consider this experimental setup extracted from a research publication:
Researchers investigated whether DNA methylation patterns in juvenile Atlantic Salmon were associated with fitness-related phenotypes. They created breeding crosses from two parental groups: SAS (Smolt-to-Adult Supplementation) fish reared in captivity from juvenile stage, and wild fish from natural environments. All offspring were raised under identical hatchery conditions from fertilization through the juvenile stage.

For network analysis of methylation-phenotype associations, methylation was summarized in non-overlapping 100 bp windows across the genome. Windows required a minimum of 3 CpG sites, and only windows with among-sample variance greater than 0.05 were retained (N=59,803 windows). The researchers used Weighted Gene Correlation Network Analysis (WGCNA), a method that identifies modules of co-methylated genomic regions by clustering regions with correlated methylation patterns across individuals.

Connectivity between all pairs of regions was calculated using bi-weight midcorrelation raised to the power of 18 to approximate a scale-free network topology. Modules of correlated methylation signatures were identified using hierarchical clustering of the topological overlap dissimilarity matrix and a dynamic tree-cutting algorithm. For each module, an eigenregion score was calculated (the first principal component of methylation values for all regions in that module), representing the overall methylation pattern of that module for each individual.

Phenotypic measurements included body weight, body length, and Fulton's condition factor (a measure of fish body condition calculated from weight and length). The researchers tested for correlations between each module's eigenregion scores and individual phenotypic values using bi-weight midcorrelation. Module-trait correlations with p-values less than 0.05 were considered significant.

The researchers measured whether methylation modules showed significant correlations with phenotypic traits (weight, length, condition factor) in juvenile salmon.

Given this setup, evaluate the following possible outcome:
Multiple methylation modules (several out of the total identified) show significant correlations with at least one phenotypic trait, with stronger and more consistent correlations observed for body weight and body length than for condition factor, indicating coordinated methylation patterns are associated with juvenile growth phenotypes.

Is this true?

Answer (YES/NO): NO